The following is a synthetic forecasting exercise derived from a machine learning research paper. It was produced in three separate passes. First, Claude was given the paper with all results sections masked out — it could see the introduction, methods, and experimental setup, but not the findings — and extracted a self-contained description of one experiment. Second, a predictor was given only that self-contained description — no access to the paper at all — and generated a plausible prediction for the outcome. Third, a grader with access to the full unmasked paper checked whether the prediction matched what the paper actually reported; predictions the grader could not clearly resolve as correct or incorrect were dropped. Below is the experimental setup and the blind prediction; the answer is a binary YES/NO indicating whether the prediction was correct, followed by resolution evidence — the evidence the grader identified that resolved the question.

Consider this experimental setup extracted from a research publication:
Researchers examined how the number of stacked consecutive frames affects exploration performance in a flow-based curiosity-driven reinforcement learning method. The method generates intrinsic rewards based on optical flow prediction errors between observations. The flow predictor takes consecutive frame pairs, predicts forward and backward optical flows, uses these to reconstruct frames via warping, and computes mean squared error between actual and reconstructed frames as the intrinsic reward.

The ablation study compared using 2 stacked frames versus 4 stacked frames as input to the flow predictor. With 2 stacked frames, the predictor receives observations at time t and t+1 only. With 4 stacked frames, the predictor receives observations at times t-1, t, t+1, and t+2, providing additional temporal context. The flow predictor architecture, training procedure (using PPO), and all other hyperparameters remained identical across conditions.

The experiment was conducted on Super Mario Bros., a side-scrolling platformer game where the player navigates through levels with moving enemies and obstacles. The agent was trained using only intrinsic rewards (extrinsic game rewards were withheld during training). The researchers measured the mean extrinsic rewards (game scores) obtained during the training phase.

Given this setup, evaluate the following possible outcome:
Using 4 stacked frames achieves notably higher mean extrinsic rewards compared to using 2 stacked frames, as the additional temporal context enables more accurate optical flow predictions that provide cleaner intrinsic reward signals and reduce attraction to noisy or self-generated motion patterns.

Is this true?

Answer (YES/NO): NO